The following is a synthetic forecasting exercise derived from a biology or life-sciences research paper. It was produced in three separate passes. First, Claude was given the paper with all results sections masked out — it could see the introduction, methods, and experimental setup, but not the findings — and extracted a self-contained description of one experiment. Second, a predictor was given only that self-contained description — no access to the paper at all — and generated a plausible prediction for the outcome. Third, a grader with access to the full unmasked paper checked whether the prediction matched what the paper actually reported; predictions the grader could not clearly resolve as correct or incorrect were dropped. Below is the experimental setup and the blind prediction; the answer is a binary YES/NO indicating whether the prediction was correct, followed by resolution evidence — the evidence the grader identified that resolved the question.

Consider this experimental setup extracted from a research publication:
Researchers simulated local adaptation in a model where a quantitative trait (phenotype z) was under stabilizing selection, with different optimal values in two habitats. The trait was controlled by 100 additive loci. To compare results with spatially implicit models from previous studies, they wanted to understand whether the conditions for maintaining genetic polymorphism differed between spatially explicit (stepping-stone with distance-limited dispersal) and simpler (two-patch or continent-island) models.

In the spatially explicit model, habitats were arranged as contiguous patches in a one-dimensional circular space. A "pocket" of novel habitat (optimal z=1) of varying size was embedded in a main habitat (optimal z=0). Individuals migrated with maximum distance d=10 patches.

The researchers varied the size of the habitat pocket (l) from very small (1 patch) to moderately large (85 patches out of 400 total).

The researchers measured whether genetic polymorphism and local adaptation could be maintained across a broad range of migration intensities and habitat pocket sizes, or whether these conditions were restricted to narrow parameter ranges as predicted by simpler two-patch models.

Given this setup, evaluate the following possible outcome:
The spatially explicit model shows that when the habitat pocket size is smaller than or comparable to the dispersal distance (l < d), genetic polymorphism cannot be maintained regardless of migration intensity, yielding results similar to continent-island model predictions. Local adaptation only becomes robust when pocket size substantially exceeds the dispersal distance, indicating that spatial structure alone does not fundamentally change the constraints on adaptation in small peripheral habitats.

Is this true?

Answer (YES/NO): NO